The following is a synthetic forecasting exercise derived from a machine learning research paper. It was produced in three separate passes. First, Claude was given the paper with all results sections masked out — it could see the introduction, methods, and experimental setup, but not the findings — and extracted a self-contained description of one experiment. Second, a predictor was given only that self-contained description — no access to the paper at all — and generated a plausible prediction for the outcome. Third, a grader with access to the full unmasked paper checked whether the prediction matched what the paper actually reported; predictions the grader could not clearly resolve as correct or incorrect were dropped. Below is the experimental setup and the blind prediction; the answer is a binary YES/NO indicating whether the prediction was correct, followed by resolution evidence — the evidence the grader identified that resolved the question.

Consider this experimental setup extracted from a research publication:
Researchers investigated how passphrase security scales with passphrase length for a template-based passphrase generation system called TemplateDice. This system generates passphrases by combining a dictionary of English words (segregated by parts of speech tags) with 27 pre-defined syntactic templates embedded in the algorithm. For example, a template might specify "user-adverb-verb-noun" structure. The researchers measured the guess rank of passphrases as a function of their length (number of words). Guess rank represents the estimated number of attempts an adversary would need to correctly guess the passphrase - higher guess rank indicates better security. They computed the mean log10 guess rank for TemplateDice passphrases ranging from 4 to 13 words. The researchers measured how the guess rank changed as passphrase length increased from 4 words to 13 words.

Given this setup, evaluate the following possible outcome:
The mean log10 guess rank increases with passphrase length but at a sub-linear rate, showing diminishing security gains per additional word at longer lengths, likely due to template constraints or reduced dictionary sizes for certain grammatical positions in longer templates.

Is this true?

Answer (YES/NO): NO